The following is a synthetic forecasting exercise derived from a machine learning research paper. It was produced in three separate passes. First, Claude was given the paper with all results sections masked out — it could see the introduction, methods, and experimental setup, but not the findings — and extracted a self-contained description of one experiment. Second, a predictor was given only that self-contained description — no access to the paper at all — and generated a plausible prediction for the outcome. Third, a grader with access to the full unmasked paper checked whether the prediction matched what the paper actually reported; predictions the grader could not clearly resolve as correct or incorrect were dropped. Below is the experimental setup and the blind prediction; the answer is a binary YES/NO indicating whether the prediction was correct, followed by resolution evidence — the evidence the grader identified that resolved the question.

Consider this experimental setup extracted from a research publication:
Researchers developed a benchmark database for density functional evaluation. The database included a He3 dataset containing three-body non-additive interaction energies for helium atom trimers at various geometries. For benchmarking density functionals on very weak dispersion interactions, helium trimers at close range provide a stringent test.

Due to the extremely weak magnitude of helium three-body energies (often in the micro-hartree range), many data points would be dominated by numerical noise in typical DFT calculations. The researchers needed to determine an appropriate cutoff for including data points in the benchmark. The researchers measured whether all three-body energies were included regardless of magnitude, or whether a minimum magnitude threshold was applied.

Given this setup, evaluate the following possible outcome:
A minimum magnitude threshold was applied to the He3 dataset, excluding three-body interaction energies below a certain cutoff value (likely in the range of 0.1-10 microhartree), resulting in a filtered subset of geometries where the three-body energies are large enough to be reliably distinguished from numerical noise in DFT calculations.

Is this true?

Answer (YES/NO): NO